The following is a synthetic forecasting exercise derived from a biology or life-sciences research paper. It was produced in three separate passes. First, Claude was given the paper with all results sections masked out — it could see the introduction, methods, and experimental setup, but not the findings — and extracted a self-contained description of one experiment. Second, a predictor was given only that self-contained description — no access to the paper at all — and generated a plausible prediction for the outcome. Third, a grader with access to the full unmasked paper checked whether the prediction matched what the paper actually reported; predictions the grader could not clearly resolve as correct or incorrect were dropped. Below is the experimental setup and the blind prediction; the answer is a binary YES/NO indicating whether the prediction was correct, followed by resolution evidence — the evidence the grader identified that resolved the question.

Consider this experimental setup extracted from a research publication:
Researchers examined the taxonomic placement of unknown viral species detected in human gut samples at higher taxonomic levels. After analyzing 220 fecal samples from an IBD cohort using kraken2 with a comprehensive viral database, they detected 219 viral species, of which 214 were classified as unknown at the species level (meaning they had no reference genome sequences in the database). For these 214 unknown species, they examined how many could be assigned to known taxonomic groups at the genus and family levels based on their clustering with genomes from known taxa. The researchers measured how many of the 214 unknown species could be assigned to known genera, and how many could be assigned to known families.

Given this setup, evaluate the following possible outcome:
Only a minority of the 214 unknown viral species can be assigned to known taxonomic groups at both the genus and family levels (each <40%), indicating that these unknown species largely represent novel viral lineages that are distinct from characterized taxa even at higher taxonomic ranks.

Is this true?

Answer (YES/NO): NO